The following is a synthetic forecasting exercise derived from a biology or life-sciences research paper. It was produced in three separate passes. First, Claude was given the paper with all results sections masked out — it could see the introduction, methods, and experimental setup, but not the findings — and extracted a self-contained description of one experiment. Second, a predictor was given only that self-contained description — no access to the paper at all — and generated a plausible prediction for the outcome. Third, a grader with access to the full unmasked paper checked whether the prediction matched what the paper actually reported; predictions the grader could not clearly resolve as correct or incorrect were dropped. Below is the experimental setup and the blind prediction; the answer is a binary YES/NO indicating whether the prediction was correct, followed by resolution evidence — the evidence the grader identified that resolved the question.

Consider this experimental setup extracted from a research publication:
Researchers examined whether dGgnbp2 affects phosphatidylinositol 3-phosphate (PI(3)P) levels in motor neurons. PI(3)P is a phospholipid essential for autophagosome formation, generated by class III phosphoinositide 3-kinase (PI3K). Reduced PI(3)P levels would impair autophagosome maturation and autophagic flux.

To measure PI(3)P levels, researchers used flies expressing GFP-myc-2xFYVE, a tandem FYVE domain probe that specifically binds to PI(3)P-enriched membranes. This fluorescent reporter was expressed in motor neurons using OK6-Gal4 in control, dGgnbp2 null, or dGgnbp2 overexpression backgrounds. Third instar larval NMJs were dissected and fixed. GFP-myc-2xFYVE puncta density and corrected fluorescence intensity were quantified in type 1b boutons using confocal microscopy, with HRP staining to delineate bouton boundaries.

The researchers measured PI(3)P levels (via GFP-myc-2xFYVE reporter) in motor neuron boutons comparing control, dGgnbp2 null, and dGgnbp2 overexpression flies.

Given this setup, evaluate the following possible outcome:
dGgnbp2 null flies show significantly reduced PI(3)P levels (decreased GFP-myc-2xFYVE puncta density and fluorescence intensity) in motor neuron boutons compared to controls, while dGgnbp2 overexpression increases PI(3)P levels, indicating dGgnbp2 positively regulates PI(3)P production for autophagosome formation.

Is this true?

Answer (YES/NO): NO